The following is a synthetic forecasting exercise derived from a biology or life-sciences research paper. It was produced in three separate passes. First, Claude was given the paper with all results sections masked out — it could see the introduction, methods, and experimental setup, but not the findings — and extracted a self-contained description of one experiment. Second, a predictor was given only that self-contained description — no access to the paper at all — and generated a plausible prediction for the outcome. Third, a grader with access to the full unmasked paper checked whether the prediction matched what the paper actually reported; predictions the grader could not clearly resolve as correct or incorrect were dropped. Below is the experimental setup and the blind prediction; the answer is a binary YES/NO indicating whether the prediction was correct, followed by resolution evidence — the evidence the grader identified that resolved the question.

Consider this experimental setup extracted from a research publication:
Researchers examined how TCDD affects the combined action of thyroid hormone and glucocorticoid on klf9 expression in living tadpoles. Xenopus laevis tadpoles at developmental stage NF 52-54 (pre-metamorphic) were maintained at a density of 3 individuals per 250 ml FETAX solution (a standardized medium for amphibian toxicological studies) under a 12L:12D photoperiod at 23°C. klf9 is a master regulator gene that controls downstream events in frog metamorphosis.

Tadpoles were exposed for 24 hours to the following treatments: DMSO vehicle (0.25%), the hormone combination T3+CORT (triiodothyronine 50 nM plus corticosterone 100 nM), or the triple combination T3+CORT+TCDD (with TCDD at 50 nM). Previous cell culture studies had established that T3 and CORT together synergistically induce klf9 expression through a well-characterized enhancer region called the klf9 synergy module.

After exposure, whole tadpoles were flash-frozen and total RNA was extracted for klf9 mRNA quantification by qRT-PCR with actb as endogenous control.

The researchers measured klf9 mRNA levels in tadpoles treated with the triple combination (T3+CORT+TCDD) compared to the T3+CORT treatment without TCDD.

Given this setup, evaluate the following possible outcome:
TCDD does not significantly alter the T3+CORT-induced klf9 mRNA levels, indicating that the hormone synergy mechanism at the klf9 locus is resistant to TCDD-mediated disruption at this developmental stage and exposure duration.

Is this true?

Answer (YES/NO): NO